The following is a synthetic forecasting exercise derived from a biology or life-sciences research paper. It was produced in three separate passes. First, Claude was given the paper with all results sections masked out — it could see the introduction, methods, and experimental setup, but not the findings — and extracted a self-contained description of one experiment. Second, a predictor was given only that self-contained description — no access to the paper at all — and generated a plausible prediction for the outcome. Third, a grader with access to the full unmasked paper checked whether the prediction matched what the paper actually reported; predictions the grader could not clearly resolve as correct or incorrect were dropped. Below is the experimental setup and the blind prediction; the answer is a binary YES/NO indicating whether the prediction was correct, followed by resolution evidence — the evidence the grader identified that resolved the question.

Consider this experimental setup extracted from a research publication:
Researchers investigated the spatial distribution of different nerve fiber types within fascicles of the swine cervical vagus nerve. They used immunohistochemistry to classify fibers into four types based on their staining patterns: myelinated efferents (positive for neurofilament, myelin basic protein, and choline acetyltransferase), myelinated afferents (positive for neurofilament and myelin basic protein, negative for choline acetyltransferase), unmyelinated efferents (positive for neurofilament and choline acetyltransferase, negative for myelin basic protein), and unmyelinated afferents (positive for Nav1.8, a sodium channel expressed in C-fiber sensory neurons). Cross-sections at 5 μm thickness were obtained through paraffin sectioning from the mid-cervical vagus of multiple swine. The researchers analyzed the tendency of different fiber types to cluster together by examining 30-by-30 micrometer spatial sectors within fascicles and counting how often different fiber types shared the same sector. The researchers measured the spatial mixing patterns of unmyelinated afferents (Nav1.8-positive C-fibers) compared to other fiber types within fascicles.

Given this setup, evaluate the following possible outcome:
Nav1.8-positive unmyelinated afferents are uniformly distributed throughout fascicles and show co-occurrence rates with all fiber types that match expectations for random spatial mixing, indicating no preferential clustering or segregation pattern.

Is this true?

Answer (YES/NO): NO